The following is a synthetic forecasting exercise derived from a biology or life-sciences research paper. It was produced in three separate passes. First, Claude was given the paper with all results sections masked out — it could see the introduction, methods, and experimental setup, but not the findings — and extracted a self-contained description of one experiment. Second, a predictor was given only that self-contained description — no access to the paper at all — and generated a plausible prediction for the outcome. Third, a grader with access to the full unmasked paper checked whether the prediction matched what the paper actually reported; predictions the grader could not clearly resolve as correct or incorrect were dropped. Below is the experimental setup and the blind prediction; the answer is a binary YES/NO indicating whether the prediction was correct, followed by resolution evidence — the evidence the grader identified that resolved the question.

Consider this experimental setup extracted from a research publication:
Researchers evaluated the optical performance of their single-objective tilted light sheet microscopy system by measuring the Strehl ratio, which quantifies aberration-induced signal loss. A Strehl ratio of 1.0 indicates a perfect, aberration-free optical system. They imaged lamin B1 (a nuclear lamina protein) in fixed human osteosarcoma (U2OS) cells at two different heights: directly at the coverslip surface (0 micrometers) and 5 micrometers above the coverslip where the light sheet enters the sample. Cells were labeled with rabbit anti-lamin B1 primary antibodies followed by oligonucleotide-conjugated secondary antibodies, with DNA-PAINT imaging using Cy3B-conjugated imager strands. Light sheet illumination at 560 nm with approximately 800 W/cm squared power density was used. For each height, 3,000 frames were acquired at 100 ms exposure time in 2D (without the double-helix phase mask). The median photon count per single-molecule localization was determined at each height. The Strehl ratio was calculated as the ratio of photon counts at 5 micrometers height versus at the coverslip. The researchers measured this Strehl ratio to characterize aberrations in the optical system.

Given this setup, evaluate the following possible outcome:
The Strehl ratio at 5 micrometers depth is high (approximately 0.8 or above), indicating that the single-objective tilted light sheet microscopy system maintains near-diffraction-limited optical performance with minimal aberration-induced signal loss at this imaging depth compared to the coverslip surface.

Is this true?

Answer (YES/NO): YES